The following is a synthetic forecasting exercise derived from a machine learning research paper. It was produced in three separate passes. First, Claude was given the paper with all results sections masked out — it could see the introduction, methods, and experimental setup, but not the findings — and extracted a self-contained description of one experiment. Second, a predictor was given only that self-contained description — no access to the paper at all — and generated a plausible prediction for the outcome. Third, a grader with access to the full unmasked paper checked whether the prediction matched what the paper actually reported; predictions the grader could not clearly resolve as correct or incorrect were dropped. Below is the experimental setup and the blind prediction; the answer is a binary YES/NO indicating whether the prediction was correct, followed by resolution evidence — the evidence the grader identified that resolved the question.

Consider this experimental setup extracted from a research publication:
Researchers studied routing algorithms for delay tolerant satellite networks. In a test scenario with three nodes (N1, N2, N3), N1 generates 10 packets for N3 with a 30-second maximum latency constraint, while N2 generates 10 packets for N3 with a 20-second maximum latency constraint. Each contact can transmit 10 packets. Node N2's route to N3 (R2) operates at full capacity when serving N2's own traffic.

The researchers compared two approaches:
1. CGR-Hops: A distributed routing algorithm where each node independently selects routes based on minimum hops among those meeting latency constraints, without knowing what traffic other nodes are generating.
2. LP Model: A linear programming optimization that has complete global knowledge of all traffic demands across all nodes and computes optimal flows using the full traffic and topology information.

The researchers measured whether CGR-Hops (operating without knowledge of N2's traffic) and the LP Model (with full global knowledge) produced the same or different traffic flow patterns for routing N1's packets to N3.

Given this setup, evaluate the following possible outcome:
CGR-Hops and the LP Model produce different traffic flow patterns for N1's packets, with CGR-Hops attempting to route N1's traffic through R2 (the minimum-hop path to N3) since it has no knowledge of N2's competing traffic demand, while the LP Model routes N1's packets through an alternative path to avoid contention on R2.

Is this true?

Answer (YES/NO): NO